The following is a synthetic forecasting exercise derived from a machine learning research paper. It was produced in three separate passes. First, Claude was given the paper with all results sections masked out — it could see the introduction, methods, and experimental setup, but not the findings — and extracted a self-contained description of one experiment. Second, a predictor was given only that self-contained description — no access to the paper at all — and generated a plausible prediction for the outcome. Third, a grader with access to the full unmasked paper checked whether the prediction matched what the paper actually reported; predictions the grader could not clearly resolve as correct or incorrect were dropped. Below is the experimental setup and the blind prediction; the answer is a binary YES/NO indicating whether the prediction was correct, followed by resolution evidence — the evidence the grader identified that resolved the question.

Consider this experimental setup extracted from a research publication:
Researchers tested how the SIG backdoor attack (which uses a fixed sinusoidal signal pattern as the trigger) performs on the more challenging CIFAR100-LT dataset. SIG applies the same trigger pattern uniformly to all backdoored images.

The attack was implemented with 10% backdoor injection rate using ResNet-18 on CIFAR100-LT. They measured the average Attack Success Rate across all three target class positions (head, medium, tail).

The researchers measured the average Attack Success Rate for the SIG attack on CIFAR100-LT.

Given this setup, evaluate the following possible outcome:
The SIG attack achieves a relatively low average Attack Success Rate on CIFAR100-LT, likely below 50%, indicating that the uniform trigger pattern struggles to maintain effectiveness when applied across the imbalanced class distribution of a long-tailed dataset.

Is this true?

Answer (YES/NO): NO